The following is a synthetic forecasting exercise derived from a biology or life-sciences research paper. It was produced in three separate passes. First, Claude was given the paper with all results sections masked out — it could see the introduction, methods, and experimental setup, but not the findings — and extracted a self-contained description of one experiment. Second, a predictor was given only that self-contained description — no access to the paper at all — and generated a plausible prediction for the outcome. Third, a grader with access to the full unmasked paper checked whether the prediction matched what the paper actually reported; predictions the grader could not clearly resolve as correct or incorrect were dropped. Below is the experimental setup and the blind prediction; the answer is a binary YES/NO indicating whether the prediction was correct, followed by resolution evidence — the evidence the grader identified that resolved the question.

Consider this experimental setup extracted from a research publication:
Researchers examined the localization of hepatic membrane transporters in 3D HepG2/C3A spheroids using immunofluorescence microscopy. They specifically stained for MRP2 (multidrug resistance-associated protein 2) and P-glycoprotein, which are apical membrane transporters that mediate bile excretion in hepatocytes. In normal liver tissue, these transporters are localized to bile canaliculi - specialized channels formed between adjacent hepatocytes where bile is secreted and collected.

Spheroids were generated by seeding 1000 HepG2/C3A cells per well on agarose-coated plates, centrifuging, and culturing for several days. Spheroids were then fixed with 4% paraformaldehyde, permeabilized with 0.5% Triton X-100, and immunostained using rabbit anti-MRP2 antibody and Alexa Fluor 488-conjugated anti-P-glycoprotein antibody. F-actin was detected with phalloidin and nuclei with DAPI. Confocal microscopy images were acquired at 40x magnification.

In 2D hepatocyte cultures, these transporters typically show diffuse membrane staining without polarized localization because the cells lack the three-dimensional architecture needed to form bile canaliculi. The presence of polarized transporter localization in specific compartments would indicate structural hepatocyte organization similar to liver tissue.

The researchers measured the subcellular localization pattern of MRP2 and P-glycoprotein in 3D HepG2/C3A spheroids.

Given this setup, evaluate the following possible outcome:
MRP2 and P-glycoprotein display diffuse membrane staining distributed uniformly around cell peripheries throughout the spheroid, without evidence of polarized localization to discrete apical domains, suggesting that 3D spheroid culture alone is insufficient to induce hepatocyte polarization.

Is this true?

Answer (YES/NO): NO